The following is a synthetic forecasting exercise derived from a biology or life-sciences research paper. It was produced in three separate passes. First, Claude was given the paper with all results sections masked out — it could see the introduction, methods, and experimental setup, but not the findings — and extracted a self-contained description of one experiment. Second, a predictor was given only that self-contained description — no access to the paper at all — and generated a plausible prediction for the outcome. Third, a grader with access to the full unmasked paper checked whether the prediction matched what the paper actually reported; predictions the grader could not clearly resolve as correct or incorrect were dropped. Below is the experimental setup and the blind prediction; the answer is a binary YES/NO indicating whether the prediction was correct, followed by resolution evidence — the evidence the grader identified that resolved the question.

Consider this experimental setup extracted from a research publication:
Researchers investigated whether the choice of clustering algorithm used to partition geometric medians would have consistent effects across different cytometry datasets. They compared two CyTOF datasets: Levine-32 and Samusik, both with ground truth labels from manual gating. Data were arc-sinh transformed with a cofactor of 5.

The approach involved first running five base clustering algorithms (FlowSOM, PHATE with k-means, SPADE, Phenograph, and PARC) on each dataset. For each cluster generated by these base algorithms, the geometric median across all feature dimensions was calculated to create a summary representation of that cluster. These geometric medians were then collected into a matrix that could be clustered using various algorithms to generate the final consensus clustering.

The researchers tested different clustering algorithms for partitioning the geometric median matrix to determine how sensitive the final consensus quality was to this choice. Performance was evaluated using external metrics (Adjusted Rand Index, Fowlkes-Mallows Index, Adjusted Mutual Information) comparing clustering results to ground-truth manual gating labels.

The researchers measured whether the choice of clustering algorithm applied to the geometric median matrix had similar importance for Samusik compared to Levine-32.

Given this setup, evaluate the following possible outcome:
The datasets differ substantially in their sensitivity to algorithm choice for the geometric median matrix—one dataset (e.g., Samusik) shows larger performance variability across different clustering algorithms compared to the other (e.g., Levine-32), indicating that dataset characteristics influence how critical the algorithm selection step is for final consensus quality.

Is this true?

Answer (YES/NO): YES